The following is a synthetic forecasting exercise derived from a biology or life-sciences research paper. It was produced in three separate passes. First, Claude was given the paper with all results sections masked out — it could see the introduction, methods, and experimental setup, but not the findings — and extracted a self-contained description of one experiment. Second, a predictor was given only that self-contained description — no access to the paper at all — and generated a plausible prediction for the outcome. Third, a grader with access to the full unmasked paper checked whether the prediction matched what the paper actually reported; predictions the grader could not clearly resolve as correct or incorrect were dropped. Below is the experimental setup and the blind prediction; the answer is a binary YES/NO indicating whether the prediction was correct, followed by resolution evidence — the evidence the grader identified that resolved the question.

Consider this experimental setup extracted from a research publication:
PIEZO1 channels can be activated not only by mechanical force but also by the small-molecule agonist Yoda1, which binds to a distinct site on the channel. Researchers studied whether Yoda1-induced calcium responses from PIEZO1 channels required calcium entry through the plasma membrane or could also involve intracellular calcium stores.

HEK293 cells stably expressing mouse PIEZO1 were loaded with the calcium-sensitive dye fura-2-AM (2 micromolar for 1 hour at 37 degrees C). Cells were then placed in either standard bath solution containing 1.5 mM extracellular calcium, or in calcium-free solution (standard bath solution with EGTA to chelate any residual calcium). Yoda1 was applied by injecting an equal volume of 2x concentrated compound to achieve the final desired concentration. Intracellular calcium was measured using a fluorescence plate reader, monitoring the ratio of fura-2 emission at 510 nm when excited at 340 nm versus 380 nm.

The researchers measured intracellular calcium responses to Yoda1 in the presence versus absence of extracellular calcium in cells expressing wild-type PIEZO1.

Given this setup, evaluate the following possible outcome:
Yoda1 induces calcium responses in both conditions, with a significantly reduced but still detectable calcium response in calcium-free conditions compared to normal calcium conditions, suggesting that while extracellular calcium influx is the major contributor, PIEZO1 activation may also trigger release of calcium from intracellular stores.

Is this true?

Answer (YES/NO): YES